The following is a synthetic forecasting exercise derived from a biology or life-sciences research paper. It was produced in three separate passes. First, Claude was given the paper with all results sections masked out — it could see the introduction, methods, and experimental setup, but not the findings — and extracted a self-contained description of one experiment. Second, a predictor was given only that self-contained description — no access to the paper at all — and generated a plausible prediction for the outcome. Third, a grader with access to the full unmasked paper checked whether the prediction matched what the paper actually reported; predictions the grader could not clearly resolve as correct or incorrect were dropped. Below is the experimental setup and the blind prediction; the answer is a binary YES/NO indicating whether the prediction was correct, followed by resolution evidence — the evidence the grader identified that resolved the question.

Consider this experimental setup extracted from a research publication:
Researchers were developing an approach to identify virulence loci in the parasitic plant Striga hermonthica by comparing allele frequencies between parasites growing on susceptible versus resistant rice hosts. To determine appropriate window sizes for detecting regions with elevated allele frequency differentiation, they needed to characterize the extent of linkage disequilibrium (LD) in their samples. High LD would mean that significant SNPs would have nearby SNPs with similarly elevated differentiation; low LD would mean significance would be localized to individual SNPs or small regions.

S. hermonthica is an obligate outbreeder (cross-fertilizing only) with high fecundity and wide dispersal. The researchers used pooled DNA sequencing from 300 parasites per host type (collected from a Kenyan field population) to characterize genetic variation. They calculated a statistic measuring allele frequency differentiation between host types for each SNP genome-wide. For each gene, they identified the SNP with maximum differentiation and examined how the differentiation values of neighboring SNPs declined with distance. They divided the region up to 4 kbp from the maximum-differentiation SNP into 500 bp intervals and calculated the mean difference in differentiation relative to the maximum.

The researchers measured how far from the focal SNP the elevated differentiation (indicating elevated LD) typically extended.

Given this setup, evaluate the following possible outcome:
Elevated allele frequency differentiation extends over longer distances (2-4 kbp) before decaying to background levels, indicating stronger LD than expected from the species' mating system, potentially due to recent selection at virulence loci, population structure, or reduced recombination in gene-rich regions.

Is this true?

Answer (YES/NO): NO